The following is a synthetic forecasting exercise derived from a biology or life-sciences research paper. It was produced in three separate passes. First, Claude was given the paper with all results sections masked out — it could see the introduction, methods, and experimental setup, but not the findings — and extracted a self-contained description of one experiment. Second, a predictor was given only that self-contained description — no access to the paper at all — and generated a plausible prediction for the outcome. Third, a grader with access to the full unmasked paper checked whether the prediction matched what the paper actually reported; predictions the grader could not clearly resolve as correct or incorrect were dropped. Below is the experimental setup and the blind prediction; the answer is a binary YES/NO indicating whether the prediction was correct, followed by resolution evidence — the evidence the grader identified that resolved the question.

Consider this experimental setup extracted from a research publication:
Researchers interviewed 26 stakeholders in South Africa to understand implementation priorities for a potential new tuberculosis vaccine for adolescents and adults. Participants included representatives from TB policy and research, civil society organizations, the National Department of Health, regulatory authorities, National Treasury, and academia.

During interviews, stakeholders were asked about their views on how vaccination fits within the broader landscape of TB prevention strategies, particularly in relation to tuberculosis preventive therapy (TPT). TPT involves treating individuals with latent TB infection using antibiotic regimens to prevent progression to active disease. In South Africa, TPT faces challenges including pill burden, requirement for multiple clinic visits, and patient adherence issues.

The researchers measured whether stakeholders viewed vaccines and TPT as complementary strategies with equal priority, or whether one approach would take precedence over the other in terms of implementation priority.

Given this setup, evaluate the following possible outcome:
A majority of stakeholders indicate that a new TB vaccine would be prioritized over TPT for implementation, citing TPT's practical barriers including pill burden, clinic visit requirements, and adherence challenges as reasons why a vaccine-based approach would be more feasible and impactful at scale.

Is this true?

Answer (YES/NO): NO